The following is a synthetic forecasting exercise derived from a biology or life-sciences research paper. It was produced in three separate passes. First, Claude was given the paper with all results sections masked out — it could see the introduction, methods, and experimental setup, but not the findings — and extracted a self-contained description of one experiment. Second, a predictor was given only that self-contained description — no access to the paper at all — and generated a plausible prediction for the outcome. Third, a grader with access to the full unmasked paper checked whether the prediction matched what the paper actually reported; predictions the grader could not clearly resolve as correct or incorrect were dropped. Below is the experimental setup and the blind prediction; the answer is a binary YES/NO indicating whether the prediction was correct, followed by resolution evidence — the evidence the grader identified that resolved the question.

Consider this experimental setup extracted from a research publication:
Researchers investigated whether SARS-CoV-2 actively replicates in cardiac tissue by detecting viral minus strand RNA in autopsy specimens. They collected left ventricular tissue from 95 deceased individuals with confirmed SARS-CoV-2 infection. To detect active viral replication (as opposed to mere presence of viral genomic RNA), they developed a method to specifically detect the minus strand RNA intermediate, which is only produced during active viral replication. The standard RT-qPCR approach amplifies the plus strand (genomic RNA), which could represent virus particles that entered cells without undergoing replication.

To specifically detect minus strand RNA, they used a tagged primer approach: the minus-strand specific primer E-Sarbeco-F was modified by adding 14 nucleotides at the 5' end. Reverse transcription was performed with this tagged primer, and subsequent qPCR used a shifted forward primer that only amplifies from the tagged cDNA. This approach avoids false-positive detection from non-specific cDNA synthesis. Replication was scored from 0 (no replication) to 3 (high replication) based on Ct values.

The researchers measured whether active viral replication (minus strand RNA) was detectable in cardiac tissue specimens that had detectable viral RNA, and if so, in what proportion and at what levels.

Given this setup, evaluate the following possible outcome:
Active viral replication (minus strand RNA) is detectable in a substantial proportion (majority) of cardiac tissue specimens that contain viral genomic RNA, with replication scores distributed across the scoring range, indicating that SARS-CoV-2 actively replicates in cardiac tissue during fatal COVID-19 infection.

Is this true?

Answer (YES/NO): YES